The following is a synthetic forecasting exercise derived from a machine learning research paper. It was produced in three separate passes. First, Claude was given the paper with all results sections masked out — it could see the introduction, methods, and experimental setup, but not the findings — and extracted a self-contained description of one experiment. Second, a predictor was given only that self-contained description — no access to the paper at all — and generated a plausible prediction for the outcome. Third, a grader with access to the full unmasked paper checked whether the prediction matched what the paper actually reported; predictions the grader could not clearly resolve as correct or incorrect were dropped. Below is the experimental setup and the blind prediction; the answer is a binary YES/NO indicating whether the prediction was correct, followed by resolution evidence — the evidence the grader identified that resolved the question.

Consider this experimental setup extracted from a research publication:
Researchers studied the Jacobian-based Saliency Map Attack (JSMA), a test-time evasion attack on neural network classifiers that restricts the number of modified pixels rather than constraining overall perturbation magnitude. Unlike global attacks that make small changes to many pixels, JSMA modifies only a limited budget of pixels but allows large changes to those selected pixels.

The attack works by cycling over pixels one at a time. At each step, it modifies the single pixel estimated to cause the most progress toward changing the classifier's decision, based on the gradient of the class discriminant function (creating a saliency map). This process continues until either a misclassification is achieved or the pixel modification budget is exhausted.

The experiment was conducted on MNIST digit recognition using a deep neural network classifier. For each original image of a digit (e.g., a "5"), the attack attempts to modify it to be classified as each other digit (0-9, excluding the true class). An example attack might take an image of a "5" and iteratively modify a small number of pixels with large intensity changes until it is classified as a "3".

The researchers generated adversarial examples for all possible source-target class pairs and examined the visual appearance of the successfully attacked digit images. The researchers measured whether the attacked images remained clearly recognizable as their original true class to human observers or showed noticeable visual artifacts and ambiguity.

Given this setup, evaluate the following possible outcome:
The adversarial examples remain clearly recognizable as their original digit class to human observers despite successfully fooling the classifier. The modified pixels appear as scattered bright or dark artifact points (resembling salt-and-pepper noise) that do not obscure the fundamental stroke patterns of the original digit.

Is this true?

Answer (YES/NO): NO